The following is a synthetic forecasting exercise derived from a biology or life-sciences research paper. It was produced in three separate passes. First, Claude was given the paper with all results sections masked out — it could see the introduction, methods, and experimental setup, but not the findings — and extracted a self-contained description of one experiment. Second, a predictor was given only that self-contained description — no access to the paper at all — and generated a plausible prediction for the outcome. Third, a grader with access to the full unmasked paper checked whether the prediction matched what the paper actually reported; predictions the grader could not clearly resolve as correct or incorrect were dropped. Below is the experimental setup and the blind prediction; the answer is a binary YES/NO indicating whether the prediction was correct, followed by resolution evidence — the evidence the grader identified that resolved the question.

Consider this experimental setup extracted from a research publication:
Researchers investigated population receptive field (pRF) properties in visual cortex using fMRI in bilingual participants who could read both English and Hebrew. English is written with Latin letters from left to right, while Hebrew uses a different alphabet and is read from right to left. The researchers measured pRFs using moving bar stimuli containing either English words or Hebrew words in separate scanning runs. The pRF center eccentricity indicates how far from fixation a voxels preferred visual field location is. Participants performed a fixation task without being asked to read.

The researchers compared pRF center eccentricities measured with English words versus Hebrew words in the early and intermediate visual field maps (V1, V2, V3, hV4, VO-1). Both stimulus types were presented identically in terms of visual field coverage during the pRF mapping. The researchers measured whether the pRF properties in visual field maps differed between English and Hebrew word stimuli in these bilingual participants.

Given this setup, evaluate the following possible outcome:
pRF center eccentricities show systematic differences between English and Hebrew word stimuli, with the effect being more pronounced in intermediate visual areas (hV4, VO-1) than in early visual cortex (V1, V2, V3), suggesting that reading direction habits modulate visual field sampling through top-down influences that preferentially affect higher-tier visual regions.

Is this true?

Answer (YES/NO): NO